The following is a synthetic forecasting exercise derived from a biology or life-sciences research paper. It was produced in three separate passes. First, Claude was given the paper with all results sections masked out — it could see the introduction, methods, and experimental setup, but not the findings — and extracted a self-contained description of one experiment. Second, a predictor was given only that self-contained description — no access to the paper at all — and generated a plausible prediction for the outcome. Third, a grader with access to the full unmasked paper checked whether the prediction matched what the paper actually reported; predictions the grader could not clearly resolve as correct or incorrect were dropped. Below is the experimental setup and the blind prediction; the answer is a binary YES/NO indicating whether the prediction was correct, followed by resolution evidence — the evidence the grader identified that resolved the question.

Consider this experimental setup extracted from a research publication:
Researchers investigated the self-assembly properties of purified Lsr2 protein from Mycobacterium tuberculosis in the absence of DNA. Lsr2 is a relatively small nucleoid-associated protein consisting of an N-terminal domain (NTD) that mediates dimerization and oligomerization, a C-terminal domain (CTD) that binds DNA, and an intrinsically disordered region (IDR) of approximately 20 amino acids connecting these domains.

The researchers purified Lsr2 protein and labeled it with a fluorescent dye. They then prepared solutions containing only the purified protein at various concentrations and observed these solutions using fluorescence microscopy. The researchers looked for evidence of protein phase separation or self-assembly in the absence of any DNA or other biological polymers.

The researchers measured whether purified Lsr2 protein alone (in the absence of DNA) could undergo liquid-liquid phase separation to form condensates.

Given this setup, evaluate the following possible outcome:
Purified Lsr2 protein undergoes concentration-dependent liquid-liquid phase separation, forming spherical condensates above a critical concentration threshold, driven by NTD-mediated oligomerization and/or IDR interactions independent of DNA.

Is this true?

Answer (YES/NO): YES